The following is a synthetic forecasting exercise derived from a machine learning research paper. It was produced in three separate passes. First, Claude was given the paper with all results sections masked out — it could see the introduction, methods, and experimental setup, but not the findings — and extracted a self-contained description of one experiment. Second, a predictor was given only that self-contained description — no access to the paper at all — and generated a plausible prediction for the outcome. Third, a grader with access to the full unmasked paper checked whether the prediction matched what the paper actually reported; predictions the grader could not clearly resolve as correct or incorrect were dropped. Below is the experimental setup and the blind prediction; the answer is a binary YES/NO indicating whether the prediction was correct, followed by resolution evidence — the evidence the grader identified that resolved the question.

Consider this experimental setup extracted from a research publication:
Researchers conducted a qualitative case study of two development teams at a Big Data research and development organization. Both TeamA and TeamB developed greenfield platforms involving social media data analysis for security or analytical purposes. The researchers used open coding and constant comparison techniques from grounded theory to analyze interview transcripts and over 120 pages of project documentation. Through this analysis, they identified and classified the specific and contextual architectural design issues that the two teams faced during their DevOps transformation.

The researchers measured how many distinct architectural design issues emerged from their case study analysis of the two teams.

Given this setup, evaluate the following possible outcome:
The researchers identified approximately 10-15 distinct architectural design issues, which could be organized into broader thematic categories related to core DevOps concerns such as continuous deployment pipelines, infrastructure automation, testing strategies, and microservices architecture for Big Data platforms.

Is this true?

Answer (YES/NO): NO